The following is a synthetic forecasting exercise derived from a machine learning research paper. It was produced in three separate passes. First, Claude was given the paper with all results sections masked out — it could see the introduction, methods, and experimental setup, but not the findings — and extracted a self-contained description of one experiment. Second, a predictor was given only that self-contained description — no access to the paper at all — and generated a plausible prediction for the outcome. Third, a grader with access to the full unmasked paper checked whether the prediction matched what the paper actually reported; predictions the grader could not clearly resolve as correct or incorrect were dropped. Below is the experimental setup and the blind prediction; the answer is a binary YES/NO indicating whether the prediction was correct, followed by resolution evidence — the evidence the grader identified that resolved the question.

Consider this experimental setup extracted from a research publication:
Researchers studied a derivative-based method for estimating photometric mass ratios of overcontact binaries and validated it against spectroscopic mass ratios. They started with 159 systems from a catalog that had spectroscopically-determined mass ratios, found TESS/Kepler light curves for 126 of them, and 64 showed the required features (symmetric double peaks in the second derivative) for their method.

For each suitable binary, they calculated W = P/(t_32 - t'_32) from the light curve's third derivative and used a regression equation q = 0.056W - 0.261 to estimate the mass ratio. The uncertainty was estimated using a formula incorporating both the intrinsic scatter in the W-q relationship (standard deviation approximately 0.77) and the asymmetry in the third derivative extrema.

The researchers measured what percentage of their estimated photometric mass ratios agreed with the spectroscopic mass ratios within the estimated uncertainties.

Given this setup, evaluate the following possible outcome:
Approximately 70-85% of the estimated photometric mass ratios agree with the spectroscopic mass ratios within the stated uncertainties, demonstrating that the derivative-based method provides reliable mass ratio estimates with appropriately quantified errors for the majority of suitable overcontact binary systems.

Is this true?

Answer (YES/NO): NO